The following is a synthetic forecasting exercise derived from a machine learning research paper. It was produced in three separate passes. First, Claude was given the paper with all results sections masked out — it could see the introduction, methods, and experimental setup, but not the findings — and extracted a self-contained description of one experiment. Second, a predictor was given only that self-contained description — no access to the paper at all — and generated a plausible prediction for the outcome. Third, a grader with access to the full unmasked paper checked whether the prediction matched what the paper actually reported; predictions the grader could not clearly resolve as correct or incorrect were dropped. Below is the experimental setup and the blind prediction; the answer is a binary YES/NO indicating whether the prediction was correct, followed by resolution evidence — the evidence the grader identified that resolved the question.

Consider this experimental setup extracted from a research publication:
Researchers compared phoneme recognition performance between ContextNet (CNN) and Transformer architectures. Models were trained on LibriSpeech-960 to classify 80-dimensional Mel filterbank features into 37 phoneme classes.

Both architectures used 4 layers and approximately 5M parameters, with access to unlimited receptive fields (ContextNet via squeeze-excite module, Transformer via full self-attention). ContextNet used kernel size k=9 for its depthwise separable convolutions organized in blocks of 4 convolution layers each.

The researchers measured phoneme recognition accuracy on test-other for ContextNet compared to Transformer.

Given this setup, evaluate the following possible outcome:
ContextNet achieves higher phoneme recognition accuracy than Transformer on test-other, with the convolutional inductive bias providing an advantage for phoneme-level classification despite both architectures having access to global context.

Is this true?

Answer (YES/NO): YES